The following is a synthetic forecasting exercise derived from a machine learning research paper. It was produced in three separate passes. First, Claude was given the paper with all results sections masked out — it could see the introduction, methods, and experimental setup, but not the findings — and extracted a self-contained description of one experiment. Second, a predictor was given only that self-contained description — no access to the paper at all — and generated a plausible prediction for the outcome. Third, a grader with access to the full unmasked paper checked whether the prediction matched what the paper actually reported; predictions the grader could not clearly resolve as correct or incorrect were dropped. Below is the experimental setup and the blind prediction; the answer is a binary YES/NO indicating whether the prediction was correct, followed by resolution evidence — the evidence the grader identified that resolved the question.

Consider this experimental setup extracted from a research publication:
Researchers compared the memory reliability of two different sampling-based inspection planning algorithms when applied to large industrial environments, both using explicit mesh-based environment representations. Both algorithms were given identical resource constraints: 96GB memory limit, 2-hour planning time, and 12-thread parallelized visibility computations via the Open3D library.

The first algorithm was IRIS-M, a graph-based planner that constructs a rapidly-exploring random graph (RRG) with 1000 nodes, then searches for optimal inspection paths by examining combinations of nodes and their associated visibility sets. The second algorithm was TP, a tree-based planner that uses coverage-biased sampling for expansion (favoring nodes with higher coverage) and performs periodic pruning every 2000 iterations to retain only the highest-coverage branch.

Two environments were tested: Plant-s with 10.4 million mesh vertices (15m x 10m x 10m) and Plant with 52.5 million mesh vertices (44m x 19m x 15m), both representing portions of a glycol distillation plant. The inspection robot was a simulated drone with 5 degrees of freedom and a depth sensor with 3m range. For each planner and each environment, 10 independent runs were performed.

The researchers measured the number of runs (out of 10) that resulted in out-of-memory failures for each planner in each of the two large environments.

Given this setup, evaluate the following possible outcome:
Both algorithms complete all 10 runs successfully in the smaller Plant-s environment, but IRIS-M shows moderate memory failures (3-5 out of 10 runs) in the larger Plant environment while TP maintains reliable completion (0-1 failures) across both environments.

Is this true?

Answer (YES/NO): NO